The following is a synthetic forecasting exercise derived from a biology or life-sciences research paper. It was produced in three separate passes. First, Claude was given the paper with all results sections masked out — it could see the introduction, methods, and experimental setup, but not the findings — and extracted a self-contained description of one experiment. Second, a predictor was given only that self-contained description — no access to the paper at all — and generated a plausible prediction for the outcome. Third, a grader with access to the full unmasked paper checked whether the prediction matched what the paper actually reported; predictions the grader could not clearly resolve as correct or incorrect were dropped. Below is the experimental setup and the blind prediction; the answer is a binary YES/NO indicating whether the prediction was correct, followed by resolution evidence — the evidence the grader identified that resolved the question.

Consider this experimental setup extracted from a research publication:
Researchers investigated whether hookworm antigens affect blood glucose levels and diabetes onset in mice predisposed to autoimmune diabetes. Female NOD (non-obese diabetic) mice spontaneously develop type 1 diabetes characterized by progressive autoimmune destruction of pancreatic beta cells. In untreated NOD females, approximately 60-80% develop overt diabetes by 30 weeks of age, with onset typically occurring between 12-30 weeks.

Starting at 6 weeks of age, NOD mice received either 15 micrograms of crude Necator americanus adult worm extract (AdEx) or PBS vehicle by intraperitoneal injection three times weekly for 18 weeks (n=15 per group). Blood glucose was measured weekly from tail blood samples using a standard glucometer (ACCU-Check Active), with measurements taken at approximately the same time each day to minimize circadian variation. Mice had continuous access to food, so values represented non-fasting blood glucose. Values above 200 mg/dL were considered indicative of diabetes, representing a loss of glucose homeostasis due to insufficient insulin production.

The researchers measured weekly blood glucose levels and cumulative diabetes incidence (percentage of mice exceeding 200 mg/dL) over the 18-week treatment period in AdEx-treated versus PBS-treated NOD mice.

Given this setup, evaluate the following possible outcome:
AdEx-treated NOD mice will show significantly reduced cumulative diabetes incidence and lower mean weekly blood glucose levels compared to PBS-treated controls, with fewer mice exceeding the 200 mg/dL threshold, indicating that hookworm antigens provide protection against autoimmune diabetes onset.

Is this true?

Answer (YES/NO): NO